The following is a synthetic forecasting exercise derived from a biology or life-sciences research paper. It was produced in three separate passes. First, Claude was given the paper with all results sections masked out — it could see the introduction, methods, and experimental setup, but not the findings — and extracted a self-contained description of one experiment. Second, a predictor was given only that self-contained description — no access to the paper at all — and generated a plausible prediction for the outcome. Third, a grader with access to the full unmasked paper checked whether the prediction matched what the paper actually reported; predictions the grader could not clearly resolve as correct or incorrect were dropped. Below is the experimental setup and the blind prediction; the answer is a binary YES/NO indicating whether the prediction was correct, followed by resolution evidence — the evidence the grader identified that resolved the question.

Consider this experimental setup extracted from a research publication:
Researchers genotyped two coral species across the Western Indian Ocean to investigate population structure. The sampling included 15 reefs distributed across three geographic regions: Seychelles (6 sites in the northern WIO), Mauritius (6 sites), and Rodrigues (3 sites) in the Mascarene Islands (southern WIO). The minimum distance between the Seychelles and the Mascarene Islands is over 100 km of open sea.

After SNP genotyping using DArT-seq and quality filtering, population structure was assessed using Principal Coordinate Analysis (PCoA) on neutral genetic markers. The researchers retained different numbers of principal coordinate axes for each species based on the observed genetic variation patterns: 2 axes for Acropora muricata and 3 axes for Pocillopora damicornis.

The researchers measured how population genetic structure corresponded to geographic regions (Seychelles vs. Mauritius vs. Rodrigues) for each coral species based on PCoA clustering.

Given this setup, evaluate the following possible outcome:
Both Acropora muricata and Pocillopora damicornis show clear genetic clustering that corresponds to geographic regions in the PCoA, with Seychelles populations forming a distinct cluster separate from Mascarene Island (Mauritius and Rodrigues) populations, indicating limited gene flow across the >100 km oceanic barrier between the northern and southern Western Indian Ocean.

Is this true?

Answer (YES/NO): NO